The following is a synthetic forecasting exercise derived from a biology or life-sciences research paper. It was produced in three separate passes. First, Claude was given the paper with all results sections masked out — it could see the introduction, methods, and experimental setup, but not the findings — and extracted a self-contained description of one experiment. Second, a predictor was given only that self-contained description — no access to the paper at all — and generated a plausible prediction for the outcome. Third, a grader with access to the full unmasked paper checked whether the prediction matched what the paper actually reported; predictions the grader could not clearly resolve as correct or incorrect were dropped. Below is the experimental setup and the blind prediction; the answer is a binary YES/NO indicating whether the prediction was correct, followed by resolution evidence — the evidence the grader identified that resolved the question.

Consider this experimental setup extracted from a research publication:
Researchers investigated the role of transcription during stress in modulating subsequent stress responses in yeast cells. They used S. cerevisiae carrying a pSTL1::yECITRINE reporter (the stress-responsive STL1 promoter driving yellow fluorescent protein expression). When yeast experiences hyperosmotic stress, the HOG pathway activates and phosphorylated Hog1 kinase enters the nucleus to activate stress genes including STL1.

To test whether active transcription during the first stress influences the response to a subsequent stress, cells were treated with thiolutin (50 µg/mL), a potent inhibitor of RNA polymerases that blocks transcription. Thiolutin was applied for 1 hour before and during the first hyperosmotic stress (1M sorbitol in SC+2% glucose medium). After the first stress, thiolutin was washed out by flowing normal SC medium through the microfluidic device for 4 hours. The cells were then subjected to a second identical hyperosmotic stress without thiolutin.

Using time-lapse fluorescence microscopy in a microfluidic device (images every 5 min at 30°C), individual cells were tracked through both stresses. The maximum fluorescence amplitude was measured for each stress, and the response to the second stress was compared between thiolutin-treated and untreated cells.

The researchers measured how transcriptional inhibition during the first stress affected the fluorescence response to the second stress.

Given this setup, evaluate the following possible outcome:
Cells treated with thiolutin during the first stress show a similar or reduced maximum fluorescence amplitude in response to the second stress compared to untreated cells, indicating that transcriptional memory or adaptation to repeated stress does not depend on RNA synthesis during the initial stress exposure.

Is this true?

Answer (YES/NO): YES